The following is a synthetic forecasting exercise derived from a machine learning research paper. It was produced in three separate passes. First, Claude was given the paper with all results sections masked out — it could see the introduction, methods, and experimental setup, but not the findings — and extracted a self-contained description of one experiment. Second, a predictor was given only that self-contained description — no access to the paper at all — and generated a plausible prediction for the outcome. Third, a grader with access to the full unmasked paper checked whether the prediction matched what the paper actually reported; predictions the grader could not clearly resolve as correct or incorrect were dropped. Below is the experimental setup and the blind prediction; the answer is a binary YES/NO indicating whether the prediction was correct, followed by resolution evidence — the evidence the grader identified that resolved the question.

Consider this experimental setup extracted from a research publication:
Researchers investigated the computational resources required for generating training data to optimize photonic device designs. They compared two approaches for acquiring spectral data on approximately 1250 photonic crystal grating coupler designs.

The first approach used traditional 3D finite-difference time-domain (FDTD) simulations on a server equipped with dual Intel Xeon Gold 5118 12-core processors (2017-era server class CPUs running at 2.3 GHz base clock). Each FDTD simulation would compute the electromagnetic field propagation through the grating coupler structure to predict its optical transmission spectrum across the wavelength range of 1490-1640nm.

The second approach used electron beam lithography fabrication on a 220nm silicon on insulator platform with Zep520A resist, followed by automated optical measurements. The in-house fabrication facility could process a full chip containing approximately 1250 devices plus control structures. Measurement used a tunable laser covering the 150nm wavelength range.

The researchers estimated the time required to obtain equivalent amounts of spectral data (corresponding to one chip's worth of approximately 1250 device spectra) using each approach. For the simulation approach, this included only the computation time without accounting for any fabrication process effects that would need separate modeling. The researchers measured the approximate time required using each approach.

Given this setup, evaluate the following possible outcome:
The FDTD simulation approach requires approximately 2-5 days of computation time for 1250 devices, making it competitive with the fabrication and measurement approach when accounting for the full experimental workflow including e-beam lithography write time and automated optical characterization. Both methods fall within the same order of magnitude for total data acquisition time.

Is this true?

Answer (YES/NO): NO